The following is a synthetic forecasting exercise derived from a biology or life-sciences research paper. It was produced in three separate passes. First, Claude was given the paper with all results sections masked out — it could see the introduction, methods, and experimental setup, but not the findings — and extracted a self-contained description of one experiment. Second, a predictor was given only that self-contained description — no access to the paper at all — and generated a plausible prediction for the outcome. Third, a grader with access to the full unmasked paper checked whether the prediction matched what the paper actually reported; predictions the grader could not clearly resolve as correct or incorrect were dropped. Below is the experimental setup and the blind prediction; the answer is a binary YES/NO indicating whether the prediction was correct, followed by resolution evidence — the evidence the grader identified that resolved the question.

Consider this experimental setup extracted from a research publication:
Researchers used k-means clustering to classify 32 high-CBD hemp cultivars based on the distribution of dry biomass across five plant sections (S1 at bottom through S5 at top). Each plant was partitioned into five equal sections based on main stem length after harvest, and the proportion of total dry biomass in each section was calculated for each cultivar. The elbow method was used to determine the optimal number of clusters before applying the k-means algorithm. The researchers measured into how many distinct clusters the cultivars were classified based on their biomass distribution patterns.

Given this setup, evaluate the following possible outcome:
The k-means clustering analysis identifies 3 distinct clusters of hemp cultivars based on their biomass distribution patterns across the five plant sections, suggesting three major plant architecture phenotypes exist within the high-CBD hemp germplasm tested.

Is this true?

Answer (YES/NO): NO